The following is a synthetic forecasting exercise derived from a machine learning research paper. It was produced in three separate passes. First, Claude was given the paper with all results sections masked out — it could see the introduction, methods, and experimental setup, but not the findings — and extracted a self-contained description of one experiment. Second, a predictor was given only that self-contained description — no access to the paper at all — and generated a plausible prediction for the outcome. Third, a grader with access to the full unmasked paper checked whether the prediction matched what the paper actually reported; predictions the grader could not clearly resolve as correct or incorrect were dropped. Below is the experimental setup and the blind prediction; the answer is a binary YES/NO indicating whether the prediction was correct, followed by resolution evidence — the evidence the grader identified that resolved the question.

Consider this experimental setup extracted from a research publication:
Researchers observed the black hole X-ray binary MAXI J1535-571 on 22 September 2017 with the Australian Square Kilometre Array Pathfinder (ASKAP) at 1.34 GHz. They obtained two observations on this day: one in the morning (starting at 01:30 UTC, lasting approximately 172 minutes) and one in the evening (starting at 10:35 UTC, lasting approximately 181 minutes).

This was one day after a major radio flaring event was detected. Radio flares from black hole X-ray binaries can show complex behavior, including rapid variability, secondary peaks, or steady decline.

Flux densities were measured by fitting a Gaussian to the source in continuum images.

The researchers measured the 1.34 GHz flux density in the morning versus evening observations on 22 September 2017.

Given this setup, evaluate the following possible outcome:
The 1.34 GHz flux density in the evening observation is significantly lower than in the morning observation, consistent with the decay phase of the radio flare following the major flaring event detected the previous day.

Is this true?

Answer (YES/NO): NO